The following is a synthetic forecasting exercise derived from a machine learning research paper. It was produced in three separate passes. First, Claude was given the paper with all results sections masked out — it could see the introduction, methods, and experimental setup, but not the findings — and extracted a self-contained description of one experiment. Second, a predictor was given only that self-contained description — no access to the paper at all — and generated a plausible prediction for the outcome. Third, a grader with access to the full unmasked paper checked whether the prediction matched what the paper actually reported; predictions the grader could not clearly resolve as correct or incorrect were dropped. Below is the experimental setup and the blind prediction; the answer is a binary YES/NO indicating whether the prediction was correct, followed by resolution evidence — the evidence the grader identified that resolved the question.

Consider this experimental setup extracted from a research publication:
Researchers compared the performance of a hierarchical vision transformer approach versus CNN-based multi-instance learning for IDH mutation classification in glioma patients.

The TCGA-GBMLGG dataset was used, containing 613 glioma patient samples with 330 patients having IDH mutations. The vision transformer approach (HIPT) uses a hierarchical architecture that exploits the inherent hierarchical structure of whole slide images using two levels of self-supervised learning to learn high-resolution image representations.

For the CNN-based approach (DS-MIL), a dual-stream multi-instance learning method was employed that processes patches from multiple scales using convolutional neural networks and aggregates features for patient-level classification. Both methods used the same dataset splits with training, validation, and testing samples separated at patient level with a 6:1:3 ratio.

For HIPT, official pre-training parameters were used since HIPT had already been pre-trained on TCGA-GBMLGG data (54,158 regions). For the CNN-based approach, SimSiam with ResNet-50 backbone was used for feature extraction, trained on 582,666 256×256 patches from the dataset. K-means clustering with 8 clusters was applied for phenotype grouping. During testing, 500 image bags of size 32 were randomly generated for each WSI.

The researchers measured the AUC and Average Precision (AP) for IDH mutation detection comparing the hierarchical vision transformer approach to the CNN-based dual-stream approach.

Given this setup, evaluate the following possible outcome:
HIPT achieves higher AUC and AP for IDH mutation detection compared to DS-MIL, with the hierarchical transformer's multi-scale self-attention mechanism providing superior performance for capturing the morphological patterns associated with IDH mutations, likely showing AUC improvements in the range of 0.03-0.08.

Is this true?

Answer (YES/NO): NO